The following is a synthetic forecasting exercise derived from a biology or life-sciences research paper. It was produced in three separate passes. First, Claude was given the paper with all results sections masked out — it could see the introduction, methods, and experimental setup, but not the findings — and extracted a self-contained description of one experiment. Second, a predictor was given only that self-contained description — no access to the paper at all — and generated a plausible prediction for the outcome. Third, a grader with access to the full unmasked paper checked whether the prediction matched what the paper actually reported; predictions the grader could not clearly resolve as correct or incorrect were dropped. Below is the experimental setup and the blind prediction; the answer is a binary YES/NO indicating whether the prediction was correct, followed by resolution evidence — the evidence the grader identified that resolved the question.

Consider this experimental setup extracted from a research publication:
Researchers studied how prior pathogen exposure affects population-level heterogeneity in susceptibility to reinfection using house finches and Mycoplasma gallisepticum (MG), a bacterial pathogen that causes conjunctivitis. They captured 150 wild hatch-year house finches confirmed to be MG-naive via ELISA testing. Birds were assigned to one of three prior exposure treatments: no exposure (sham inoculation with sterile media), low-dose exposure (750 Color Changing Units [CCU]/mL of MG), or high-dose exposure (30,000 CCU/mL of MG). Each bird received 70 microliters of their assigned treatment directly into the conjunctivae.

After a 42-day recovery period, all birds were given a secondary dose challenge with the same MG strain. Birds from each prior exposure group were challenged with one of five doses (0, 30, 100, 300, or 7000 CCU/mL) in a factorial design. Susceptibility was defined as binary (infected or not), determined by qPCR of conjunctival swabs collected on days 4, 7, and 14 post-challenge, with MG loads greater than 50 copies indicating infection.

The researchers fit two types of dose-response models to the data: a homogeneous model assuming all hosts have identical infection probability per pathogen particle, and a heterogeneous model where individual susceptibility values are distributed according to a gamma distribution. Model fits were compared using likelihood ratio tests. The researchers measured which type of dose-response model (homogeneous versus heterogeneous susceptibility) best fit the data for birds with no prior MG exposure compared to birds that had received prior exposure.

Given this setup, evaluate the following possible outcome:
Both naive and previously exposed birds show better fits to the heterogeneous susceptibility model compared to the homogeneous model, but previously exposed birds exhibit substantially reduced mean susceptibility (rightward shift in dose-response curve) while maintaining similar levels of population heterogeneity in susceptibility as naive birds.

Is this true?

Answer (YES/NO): NO